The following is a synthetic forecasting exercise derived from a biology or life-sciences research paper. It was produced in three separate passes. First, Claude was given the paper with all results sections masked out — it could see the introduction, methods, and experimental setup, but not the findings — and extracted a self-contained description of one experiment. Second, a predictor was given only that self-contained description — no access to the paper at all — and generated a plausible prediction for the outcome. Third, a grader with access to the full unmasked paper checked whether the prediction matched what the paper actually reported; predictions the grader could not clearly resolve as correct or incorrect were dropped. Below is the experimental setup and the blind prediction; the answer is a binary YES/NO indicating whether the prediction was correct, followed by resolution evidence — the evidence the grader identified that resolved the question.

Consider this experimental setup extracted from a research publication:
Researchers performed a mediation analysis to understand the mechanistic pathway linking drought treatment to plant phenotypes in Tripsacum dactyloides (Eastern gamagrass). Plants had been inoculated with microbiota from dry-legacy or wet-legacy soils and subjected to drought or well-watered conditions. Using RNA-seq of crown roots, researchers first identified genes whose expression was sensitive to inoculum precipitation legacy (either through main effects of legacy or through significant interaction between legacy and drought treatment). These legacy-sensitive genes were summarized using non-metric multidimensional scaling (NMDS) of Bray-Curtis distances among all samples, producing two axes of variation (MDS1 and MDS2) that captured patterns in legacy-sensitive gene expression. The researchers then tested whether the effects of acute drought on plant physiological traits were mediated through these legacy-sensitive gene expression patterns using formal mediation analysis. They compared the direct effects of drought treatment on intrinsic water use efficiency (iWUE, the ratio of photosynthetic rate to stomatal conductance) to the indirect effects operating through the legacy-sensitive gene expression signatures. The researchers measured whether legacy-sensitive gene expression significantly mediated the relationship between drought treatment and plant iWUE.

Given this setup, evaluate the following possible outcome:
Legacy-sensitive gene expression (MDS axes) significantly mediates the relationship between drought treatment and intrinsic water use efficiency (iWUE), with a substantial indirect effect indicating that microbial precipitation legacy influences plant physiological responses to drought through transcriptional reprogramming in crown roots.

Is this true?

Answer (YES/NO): YES